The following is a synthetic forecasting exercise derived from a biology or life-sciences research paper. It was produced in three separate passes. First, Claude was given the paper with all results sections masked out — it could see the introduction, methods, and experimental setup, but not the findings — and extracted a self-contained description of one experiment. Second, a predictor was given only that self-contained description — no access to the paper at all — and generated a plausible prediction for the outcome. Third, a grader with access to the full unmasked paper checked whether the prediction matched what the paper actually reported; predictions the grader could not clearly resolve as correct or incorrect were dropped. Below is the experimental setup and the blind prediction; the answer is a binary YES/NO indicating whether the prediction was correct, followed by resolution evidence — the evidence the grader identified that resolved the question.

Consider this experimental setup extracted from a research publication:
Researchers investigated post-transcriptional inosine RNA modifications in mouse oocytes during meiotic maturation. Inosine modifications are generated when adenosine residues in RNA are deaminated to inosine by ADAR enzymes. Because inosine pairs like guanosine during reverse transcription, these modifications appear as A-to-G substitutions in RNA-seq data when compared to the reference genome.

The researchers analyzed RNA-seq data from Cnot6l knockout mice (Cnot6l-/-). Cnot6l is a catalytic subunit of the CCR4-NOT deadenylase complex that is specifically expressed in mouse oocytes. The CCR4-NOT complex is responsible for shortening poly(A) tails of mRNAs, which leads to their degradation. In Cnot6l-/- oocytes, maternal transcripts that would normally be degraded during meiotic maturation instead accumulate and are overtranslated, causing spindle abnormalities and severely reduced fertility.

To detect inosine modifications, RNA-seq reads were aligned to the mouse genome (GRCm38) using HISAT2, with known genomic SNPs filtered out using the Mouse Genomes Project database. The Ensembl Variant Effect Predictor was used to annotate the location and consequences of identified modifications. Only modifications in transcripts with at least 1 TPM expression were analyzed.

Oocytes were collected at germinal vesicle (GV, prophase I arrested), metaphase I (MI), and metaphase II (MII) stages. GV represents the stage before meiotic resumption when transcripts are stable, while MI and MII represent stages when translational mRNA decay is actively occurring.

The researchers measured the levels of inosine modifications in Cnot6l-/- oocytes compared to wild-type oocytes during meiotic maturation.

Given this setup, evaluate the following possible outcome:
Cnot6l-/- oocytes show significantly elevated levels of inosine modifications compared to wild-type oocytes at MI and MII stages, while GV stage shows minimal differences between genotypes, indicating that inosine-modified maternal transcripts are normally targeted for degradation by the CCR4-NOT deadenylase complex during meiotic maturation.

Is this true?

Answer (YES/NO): NO